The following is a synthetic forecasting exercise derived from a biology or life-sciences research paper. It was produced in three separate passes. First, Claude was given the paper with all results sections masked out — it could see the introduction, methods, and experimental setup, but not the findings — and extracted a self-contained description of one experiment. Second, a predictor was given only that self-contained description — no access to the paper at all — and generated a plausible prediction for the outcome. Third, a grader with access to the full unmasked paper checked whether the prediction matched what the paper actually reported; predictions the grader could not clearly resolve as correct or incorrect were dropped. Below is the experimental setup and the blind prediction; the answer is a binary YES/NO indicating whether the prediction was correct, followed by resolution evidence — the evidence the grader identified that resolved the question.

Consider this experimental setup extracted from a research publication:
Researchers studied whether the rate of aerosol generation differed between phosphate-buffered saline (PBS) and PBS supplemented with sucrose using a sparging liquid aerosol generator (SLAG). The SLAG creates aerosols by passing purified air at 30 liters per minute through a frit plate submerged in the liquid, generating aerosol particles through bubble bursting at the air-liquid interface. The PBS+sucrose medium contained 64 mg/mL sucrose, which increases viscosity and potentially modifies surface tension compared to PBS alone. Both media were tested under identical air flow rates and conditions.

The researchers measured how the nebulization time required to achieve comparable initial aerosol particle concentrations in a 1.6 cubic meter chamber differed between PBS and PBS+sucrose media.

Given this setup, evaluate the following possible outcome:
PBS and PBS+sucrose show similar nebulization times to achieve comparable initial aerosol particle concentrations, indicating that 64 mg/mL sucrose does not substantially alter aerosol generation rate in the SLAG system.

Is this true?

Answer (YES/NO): NO